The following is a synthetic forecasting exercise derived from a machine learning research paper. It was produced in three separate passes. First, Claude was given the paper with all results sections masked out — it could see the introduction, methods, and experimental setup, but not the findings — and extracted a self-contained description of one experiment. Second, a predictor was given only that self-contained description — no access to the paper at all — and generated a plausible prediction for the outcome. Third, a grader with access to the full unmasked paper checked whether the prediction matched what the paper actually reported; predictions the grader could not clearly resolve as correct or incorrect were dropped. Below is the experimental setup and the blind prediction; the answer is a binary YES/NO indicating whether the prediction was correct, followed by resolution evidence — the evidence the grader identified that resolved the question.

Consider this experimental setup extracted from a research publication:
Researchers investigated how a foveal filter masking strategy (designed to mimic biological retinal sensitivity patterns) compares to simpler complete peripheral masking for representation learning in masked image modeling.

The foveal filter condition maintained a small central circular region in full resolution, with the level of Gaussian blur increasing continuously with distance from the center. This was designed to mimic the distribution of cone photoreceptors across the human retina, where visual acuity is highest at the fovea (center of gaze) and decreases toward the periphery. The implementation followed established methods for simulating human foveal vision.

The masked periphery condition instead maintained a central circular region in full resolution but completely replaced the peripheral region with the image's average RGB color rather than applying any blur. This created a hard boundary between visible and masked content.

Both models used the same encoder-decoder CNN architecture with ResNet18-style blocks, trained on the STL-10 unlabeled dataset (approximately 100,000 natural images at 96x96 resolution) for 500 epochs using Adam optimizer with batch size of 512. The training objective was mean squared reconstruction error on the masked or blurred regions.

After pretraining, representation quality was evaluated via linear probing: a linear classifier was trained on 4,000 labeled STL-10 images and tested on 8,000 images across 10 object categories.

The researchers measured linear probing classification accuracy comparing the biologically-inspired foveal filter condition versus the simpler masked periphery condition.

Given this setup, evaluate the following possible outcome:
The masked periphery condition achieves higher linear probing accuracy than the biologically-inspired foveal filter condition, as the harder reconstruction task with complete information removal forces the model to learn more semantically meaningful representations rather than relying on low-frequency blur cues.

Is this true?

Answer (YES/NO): YES